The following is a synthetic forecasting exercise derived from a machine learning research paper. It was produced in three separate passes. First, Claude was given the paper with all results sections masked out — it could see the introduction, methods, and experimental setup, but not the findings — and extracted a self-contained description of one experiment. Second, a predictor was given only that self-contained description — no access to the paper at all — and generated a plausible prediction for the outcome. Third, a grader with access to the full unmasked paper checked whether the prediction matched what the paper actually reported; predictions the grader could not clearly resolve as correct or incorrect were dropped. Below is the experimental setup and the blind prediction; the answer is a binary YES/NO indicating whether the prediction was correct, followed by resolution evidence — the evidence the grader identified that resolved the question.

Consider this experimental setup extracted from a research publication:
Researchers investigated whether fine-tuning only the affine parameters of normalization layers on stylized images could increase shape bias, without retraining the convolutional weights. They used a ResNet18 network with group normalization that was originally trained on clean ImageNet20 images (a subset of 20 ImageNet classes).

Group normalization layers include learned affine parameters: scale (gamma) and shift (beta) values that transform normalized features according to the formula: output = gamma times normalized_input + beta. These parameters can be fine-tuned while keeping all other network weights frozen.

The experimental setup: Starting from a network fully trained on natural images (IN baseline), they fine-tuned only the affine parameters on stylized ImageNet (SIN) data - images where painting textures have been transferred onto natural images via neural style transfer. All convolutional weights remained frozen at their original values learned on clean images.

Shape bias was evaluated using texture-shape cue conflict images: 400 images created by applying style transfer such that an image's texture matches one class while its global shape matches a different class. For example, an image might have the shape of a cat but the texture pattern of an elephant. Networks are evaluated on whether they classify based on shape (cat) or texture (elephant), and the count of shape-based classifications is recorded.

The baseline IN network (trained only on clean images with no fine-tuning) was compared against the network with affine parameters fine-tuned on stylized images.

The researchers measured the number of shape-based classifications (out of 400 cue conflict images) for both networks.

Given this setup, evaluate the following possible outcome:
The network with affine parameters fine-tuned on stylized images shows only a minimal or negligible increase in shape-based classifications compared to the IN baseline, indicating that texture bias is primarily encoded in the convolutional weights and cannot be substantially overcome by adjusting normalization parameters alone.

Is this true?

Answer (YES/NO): NO